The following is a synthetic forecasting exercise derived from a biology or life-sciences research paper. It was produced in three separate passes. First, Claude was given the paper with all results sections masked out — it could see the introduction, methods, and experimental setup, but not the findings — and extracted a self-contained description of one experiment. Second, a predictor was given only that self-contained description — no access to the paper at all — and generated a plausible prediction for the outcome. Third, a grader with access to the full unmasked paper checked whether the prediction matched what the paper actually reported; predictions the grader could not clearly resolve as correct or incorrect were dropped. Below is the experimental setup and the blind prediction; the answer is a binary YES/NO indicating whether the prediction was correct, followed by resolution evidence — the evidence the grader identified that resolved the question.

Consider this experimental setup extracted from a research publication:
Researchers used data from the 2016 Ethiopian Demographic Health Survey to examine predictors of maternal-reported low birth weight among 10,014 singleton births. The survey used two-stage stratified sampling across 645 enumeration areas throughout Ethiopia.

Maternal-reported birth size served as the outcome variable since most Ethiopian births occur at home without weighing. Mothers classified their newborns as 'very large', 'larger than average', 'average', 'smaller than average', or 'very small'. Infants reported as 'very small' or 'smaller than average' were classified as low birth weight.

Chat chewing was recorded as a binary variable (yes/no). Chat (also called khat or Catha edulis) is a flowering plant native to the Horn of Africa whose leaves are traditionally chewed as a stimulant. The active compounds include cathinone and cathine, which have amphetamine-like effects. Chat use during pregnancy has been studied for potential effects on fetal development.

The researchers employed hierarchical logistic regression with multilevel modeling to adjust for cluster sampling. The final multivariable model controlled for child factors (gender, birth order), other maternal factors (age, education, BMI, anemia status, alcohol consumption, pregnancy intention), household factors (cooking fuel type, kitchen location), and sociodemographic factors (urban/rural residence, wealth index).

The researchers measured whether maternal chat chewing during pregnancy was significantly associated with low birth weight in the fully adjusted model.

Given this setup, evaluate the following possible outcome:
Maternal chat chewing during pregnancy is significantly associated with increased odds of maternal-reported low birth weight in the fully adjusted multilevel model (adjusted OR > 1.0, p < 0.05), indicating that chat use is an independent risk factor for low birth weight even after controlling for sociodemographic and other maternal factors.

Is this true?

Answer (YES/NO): YES